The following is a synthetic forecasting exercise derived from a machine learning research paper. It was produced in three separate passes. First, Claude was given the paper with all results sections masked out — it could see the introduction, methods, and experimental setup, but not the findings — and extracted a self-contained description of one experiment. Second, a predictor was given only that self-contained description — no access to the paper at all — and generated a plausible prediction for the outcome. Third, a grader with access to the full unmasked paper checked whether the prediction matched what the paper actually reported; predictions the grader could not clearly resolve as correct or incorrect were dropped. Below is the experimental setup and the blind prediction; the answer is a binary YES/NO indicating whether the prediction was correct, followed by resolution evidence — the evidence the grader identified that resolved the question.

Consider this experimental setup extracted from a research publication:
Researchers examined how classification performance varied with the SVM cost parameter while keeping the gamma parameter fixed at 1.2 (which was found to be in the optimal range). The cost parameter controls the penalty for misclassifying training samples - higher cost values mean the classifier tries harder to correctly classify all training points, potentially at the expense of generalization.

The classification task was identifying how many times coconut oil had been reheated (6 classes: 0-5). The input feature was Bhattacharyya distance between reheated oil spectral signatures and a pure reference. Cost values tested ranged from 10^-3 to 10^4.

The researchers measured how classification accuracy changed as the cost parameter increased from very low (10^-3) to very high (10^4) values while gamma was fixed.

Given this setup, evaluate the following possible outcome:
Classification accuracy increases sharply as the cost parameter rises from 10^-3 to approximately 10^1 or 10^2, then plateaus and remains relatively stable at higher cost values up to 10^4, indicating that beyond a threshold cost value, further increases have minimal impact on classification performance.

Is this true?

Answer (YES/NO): NO